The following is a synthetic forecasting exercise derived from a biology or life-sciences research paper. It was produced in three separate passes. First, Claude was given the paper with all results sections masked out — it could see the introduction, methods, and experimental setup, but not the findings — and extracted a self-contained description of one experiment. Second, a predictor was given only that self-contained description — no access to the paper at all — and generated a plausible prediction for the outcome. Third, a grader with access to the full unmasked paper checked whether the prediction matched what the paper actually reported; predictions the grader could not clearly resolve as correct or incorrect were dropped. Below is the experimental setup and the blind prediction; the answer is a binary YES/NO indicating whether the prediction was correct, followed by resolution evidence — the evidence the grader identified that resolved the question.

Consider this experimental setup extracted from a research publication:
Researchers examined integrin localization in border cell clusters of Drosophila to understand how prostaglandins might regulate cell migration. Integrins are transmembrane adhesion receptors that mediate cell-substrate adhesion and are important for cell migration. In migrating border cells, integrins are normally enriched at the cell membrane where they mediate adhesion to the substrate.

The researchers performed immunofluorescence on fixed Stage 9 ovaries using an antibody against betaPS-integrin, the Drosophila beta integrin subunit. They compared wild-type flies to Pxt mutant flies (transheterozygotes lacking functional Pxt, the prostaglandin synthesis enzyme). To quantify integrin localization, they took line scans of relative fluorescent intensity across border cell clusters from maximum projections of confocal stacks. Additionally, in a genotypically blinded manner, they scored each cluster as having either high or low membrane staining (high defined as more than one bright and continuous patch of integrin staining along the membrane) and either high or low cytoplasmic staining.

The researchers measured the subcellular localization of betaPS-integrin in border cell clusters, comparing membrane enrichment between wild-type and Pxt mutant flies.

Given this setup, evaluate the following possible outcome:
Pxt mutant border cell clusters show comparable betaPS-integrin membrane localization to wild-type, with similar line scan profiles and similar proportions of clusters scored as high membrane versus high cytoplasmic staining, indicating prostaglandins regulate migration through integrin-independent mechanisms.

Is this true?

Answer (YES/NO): NO